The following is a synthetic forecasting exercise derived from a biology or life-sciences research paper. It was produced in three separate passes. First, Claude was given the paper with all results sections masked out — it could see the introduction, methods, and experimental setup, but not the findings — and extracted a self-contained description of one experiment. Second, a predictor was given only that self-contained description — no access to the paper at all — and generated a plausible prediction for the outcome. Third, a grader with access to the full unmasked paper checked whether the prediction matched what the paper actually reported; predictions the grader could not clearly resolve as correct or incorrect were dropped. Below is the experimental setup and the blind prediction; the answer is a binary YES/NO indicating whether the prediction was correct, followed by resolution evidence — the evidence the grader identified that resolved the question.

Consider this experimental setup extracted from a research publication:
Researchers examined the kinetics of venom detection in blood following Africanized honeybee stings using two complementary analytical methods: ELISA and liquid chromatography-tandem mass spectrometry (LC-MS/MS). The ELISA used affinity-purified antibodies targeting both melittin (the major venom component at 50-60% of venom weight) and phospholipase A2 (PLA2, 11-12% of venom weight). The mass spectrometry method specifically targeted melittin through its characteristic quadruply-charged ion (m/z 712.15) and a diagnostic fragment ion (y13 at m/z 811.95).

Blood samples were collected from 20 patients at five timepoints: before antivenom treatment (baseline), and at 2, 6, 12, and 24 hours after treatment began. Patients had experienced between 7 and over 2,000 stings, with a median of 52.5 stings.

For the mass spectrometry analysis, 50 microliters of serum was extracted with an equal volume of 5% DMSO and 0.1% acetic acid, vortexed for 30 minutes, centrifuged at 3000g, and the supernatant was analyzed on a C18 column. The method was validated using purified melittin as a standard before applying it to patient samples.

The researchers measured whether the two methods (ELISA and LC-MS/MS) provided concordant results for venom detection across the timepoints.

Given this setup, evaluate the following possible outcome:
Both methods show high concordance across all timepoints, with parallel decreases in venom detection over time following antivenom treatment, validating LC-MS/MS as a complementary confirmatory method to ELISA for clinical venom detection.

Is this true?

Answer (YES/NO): NO